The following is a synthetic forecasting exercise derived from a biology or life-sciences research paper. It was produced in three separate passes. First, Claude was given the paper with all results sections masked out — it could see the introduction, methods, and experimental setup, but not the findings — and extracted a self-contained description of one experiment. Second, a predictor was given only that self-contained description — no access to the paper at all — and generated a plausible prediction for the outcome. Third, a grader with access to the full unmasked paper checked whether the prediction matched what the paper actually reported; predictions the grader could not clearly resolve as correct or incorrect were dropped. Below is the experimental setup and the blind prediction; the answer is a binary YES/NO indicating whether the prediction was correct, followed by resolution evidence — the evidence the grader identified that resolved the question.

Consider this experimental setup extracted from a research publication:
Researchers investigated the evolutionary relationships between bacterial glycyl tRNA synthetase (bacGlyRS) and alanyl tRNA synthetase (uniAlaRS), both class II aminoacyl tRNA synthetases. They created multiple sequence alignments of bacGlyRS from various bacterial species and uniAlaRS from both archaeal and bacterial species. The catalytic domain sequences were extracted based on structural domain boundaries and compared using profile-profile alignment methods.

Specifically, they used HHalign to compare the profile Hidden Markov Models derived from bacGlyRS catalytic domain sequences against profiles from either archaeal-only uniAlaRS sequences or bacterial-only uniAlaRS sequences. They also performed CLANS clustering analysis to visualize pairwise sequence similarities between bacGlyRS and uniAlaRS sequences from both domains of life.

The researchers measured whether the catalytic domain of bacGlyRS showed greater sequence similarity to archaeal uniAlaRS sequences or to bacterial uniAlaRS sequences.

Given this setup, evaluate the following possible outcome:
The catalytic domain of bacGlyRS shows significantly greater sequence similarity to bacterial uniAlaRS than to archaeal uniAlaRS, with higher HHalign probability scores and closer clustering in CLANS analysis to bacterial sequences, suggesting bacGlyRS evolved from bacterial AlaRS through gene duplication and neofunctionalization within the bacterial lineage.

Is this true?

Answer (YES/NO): NO